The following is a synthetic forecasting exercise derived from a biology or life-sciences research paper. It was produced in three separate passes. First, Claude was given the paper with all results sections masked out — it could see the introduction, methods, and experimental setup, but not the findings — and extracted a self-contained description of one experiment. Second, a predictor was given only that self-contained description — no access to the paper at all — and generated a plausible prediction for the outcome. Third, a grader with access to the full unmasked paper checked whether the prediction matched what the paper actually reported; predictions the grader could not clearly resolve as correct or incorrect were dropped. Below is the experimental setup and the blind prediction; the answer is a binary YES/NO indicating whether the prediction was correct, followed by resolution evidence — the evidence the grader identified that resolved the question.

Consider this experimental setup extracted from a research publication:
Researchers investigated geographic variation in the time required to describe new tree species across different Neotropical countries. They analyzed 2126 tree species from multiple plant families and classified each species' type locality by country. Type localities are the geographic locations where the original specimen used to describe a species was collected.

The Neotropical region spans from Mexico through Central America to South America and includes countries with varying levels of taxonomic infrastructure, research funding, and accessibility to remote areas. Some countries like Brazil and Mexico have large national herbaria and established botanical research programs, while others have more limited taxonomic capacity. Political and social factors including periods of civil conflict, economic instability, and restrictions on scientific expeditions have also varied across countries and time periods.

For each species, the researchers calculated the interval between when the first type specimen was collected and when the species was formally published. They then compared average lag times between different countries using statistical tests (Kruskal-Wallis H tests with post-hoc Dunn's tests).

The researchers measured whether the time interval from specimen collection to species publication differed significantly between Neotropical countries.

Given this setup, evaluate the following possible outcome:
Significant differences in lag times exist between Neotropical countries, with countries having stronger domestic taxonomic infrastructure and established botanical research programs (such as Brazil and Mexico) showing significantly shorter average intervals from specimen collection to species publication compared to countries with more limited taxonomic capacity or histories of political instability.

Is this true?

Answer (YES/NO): NO